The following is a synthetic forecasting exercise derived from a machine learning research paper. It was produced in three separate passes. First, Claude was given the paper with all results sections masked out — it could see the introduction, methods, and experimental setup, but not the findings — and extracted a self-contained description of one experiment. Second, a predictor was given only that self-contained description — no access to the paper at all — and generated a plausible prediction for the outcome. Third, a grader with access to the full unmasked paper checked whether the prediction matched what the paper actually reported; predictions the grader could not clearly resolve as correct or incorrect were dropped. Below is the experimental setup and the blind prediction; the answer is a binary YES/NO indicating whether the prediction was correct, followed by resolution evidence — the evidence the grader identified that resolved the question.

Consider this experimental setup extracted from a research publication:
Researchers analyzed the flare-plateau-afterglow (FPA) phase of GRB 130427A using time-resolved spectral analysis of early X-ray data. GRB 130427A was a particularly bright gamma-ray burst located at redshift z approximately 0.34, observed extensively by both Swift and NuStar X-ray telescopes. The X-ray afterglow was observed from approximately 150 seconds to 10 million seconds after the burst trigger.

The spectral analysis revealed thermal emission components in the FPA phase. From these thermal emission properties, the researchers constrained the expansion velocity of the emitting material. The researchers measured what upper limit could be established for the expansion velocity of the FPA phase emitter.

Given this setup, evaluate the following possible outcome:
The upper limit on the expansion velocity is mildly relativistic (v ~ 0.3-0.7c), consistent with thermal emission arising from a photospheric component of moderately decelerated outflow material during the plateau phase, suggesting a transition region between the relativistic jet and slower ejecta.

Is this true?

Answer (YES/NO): NO